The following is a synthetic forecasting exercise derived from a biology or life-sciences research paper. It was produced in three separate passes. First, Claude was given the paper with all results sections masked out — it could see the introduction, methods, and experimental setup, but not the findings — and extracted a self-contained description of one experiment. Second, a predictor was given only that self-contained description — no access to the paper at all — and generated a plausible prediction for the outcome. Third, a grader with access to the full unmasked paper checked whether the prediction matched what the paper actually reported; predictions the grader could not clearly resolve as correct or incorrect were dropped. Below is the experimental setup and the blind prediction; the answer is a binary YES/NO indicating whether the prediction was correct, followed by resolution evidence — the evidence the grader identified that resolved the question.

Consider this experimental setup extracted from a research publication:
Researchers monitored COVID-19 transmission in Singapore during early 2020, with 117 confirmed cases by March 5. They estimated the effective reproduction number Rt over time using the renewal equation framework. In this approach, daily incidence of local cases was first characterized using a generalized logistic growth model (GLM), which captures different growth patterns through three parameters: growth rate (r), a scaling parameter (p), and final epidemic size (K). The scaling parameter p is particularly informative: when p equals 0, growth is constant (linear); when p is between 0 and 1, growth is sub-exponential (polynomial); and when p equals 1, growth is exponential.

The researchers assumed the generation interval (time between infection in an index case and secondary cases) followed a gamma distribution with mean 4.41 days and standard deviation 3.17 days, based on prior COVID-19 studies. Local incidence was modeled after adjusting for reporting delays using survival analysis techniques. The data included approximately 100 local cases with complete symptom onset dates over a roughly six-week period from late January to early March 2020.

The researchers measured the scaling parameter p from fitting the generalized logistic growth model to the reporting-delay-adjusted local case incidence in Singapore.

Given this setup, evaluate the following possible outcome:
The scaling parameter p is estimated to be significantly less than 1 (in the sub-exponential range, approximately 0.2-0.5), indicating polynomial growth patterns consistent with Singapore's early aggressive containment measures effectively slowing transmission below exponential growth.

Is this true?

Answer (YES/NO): YES